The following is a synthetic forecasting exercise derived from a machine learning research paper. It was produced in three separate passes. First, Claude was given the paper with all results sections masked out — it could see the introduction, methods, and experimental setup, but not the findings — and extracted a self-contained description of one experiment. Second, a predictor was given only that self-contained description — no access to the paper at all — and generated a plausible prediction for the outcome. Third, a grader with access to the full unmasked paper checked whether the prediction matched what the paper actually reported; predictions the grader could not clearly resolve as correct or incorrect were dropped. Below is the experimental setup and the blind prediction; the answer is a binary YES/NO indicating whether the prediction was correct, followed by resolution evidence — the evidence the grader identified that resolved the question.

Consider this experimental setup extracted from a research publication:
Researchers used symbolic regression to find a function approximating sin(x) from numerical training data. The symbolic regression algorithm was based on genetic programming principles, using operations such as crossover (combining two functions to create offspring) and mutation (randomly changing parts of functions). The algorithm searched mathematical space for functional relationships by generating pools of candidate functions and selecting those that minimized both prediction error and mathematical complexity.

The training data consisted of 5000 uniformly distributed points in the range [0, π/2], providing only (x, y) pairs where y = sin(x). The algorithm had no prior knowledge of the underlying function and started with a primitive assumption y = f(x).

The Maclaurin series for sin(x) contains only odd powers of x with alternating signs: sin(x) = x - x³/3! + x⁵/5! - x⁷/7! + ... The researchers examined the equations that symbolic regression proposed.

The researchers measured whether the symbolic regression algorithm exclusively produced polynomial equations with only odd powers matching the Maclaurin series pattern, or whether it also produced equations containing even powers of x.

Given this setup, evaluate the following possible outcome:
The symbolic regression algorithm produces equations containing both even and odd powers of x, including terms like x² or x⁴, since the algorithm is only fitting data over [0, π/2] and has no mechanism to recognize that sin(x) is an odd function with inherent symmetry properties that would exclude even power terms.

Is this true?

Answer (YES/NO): YES